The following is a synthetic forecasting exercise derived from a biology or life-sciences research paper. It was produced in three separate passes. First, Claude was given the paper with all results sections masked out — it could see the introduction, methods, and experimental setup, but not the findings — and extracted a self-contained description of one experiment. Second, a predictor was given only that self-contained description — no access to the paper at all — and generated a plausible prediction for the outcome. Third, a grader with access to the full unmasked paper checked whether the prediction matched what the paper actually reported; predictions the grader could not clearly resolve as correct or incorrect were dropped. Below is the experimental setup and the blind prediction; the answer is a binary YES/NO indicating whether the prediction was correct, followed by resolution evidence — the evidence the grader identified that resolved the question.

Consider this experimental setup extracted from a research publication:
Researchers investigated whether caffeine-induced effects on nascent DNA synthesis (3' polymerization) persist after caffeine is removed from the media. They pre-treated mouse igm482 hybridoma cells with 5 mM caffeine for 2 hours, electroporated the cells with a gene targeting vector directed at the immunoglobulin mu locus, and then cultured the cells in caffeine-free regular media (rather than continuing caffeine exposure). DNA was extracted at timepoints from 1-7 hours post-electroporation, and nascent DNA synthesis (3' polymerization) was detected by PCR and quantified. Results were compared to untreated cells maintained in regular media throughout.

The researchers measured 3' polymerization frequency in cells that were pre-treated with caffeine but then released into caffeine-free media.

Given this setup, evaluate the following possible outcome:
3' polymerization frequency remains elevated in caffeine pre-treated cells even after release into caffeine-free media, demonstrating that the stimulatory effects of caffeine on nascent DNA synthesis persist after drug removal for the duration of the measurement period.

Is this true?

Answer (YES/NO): YES